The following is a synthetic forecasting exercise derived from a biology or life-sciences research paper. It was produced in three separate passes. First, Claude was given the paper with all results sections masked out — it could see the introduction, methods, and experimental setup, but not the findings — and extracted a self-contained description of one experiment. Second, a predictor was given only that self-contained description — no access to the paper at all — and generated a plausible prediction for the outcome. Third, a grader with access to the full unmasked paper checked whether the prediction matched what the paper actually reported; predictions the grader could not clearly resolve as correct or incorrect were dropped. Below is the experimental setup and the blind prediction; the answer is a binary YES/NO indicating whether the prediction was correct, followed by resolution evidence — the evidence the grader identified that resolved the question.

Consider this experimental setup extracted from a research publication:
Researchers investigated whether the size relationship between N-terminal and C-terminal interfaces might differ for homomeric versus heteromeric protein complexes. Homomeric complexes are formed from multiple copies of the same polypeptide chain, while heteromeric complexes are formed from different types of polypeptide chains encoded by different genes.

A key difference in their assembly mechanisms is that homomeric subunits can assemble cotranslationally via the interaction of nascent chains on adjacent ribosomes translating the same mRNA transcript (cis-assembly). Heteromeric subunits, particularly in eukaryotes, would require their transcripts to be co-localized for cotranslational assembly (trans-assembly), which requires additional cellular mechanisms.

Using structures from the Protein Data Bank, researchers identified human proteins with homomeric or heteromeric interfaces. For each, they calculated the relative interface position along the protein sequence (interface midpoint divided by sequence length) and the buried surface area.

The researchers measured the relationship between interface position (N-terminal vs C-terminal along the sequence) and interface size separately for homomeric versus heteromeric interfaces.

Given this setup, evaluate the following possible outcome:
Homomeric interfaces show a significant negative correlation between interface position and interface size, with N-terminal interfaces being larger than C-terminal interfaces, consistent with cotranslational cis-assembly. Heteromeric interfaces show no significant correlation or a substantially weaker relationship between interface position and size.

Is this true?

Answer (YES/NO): NO